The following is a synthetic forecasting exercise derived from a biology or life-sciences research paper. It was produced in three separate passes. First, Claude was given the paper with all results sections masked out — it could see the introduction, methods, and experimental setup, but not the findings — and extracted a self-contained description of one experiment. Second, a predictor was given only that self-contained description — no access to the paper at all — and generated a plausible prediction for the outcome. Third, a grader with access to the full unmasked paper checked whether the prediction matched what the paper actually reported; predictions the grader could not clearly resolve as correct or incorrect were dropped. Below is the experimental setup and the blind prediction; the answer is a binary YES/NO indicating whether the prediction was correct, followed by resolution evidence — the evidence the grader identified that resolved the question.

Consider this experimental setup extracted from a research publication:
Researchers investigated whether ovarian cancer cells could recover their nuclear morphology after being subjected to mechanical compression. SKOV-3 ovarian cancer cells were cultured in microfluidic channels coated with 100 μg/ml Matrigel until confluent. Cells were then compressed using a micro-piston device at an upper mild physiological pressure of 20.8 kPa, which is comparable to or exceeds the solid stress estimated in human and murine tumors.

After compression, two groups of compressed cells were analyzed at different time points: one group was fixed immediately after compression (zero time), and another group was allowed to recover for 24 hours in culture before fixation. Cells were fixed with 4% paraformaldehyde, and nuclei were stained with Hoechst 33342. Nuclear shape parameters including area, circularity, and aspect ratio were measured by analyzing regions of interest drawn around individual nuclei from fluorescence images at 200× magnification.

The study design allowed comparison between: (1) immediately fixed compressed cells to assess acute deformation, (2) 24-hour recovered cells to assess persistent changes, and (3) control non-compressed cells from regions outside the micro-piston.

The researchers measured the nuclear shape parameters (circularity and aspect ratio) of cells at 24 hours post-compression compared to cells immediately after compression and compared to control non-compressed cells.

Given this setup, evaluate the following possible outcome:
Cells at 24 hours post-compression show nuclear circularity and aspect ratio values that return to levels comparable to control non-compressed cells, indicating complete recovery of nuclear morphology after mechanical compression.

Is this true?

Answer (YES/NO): NO